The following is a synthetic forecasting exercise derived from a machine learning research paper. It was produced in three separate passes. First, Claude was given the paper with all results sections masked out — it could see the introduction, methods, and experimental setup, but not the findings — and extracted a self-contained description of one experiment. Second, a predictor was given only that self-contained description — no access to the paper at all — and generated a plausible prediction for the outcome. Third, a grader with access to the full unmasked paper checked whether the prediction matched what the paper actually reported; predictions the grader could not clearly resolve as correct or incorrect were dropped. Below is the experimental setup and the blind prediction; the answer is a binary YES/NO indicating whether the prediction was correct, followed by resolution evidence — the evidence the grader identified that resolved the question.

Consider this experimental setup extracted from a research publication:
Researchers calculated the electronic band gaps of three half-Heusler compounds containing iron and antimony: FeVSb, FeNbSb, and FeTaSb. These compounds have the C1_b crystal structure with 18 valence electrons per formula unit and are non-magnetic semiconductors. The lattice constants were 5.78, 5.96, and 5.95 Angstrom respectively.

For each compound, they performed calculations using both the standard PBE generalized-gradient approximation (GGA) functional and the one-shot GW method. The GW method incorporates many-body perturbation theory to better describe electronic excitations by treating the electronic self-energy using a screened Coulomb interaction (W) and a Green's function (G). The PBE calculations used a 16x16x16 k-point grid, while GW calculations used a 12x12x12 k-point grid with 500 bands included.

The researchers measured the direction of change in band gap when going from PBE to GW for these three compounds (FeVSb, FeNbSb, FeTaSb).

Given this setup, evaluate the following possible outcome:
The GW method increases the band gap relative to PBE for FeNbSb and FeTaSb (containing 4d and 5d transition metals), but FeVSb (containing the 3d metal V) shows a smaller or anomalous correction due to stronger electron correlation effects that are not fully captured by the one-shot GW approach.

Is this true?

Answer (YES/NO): NO